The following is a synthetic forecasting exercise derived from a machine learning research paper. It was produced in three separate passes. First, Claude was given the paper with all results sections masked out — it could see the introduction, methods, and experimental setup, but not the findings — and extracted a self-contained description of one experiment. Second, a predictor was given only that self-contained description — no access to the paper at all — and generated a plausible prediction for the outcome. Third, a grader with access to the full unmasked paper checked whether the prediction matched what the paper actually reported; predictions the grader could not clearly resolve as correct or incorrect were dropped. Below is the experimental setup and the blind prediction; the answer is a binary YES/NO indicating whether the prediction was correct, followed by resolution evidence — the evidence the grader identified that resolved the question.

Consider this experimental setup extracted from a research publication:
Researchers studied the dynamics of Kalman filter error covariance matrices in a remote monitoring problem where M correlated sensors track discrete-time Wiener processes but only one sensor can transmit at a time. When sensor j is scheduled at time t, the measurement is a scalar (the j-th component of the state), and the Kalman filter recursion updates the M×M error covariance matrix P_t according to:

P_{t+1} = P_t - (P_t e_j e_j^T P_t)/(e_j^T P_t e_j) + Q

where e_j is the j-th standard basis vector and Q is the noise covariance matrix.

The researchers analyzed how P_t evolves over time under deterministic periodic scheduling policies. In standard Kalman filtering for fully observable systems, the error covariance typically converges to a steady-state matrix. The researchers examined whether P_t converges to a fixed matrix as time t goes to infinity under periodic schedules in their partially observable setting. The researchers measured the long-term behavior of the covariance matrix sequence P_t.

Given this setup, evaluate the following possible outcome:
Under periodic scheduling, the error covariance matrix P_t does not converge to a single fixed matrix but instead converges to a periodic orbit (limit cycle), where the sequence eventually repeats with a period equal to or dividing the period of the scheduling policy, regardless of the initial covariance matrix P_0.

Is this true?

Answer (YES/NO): NO